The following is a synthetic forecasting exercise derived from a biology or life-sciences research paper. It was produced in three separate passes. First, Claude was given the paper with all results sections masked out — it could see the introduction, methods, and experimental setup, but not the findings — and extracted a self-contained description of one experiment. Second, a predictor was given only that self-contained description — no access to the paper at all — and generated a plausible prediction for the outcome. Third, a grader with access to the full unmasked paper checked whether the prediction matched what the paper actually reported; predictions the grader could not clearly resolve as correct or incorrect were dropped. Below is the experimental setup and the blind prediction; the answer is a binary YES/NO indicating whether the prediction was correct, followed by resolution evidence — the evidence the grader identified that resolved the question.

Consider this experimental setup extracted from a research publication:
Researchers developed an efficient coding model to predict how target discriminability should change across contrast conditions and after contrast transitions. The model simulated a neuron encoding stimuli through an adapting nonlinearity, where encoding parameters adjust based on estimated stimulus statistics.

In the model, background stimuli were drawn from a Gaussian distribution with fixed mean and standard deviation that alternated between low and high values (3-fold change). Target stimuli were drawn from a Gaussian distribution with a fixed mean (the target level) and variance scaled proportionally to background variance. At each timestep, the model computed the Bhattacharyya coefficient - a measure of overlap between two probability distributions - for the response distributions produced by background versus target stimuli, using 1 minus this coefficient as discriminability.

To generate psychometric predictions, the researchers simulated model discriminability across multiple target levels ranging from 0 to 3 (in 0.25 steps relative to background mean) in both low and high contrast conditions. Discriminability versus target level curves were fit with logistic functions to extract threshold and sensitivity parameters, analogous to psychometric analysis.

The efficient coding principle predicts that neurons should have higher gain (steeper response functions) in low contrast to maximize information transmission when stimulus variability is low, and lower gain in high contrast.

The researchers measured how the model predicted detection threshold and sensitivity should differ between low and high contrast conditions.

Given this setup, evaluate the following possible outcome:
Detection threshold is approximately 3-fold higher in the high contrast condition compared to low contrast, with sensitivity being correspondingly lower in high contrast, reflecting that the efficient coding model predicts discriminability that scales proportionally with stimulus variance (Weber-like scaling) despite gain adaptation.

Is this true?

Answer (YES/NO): NO